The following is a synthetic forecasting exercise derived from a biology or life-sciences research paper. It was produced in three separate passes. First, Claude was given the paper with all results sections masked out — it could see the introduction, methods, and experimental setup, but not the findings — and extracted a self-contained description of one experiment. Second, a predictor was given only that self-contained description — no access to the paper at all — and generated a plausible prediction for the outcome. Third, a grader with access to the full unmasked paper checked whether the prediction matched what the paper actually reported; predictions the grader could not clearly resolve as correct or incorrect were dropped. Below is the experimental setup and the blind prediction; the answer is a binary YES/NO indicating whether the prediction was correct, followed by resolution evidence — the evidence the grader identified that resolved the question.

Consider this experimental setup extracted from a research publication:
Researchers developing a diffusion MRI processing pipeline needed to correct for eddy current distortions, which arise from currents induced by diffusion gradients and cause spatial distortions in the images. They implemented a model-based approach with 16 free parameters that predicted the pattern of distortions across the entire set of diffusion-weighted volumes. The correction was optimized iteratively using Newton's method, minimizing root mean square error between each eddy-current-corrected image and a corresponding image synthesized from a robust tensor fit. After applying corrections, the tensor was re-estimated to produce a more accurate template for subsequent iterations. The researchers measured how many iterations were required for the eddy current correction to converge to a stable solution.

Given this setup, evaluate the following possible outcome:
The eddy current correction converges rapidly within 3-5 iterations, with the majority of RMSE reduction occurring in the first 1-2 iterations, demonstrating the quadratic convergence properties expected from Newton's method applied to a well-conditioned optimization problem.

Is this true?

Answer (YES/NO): YES